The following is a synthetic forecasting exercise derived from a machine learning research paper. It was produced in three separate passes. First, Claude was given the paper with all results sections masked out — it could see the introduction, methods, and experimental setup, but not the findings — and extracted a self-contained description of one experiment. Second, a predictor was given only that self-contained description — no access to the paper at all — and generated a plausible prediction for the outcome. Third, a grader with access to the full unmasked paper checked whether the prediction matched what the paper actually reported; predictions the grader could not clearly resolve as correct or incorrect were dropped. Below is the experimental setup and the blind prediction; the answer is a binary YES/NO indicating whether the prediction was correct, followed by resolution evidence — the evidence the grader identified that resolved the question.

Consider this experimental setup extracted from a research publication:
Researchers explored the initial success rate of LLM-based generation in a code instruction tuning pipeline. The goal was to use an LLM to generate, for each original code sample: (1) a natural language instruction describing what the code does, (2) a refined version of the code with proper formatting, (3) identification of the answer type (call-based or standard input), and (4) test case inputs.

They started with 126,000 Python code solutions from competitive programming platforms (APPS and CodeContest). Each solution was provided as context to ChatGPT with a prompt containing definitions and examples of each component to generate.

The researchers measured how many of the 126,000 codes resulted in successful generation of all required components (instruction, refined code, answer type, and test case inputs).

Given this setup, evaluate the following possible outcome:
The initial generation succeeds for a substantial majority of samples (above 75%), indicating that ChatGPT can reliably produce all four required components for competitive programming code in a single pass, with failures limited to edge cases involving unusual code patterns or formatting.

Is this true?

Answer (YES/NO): NO